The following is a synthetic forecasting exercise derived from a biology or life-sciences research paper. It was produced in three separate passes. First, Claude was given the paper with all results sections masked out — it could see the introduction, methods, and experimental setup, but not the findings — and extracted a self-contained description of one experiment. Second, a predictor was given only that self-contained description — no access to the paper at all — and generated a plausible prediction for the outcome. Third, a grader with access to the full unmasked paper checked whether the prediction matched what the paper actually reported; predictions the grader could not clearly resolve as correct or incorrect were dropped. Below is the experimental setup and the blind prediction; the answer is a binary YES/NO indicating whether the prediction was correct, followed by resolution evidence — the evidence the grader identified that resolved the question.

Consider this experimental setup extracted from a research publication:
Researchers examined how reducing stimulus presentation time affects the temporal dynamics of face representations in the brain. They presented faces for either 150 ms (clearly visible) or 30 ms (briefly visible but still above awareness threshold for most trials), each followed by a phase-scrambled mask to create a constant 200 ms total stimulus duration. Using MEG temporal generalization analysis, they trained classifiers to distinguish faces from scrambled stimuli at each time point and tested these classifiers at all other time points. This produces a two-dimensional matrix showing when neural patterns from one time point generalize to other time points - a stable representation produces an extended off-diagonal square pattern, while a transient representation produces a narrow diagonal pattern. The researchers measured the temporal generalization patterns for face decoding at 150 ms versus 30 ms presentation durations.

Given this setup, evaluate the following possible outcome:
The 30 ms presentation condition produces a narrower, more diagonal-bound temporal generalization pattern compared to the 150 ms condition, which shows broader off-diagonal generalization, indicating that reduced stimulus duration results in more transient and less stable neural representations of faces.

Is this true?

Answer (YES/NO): YES